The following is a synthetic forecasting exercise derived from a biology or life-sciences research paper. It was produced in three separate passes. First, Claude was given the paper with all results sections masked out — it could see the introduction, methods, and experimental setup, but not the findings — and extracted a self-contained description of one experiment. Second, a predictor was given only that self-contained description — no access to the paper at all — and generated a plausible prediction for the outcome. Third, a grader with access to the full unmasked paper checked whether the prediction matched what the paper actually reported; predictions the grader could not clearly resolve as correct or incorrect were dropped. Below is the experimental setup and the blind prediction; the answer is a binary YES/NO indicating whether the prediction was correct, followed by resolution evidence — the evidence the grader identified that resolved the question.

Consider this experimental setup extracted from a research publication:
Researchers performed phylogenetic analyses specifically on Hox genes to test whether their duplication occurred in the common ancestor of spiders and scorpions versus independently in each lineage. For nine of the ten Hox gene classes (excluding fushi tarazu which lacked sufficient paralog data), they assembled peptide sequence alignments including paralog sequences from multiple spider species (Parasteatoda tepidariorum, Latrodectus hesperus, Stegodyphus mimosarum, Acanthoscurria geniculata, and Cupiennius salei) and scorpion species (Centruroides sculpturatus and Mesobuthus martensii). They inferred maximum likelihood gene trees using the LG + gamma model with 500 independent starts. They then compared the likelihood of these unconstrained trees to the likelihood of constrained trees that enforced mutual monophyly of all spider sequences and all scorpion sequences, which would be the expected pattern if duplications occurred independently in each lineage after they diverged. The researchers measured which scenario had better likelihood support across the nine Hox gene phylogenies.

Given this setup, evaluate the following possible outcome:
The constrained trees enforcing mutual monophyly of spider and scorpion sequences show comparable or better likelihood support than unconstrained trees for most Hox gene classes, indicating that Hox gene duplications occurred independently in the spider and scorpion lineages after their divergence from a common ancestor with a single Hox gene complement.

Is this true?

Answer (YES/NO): NO